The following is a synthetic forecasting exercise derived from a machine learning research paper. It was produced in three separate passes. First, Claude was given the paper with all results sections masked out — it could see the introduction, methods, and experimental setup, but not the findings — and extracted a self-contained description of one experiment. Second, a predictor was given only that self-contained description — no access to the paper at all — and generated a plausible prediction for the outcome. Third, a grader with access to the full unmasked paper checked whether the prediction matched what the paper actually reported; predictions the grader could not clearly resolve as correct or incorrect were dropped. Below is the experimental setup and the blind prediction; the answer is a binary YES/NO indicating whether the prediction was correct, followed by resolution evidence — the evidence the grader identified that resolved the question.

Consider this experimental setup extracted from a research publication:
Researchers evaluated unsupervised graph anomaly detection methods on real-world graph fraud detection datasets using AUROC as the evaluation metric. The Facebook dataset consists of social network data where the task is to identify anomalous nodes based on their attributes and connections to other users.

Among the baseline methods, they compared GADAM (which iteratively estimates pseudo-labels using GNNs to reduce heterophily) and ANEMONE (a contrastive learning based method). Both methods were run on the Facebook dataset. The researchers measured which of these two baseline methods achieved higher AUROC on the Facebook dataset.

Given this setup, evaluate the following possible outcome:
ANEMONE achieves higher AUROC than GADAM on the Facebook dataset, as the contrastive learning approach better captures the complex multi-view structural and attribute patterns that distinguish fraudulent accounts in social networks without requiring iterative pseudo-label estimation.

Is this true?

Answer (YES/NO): NO